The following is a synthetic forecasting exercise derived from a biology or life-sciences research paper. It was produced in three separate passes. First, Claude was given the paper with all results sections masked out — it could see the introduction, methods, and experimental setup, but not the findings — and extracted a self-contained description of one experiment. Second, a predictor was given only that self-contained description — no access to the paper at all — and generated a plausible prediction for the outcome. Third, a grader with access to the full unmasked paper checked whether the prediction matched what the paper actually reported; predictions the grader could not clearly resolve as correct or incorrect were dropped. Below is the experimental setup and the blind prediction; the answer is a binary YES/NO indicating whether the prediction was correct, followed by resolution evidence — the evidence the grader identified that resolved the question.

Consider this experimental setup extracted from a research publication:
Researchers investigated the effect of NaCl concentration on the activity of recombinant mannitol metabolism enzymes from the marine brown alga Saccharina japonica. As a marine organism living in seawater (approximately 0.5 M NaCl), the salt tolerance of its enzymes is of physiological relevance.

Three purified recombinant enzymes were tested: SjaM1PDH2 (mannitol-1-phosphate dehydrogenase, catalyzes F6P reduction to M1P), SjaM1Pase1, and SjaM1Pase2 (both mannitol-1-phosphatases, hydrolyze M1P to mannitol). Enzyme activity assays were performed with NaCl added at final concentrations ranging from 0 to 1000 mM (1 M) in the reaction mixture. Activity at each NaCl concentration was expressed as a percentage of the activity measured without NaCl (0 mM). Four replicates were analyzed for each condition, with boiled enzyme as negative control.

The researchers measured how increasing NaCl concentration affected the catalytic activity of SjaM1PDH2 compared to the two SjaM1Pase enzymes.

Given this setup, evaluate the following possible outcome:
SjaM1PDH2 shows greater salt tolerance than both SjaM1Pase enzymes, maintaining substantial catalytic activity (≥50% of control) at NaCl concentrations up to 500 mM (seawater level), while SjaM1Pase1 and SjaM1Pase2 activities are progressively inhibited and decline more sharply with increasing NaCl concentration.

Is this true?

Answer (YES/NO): YES